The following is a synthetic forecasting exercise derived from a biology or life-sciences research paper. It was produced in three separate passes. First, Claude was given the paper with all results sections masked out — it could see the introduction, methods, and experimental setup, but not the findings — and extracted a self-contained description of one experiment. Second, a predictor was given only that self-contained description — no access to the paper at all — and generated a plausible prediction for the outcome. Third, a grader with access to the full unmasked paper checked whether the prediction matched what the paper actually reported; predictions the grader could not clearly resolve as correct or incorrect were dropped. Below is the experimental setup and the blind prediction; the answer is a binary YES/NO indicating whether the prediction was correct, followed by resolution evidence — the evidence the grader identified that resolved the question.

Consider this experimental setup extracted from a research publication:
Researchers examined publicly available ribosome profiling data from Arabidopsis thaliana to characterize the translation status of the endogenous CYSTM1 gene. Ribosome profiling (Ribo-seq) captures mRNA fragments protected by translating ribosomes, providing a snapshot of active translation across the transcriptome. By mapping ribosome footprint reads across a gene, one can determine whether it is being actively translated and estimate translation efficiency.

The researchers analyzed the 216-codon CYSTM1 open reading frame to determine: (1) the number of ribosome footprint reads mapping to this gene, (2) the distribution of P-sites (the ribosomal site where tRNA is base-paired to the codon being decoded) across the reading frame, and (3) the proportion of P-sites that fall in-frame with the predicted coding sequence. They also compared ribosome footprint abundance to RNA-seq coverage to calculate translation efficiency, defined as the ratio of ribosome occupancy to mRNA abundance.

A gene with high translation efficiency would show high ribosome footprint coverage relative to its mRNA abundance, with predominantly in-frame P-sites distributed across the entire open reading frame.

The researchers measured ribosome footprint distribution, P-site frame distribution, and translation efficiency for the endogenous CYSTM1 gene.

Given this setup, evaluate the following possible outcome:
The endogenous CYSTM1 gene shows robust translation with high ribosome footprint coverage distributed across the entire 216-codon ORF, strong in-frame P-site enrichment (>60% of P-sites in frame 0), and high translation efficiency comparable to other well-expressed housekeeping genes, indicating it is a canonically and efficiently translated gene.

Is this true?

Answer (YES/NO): YES